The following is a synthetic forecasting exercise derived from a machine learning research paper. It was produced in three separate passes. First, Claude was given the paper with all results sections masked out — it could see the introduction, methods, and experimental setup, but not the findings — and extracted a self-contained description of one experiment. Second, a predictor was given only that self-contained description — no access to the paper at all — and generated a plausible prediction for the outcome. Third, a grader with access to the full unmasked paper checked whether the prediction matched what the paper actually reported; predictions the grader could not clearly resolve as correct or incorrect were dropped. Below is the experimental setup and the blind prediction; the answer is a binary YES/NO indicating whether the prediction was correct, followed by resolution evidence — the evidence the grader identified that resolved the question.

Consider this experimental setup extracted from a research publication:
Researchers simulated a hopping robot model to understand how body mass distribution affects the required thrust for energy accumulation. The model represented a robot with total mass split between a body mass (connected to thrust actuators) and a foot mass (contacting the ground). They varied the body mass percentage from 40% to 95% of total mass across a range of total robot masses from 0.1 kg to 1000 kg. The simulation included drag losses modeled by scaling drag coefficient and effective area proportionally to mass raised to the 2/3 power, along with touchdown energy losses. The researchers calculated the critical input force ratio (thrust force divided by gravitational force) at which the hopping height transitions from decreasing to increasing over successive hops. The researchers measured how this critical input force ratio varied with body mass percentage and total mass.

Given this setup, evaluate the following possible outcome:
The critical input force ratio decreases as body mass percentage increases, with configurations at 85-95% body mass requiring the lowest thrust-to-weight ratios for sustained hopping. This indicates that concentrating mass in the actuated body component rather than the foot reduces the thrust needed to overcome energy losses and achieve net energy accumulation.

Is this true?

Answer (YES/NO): YES